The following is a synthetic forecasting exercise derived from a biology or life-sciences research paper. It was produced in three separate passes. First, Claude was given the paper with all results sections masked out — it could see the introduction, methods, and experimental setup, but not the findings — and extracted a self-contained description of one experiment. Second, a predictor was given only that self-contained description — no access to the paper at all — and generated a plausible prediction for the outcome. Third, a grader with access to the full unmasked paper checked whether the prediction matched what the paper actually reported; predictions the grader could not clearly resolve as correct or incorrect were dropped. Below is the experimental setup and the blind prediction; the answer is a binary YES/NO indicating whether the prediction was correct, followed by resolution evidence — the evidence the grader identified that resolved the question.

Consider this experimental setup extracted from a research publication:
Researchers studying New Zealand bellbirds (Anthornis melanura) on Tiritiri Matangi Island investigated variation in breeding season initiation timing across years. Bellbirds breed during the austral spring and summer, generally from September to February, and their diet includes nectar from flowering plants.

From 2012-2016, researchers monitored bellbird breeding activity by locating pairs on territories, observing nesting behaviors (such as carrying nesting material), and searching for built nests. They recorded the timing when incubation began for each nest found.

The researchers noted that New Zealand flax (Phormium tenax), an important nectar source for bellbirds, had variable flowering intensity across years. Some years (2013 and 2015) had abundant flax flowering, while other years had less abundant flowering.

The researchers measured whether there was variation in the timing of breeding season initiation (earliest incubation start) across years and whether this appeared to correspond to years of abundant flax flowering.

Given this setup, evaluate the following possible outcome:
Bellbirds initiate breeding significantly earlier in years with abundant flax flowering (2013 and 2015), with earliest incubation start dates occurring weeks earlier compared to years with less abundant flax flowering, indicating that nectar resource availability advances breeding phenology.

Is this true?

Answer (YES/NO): NO